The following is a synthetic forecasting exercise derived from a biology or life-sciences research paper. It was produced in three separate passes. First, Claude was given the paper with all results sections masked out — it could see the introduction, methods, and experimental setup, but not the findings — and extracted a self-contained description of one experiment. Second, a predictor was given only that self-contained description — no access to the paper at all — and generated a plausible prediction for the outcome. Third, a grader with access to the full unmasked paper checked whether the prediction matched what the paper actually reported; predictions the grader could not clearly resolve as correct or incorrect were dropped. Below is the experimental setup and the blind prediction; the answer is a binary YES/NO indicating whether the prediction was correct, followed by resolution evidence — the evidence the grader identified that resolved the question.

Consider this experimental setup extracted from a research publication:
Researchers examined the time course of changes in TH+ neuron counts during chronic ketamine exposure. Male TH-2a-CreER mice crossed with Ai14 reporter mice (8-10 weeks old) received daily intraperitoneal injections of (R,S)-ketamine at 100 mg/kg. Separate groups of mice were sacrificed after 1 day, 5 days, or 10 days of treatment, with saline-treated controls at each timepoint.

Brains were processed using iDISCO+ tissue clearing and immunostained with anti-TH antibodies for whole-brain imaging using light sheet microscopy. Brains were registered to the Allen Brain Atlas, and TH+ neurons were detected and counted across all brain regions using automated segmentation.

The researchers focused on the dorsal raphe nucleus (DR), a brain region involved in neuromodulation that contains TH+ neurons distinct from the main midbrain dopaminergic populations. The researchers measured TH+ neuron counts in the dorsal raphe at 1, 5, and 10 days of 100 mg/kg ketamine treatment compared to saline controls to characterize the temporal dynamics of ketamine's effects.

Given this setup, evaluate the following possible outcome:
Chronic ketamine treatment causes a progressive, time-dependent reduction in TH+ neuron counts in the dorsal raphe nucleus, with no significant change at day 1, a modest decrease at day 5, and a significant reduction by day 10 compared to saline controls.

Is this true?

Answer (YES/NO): NO